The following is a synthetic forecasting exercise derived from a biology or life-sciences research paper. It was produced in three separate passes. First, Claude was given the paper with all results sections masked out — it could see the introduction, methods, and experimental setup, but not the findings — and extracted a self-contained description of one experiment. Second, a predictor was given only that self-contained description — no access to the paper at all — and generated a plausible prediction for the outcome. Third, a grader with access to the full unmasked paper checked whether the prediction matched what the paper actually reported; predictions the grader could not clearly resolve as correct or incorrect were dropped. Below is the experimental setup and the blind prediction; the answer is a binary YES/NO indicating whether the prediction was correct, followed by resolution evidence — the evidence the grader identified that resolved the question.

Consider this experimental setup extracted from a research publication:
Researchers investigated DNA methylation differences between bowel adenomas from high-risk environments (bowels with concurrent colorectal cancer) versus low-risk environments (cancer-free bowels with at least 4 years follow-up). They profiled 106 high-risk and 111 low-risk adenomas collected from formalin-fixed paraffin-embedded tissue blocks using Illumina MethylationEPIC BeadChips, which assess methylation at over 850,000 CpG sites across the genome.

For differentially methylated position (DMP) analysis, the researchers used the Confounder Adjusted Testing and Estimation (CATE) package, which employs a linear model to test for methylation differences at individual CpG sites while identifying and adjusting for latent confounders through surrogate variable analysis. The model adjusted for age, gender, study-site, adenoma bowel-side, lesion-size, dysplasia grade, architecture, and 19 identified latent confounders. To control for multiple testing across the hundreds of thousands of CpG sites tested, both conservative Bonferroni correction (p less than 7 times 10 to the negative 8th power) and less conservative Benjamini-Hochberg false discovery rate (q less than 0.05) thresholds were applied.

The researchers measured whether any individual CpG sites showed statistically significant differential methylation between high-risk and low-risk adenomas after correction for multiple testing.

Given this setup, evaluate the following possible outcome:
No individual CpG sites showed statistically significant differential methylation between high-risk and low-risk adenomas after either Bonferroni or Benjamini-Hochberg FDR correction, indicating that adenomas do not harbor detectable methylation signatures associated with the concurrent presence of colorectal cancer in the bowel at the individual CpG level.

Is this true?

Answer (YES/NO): NO